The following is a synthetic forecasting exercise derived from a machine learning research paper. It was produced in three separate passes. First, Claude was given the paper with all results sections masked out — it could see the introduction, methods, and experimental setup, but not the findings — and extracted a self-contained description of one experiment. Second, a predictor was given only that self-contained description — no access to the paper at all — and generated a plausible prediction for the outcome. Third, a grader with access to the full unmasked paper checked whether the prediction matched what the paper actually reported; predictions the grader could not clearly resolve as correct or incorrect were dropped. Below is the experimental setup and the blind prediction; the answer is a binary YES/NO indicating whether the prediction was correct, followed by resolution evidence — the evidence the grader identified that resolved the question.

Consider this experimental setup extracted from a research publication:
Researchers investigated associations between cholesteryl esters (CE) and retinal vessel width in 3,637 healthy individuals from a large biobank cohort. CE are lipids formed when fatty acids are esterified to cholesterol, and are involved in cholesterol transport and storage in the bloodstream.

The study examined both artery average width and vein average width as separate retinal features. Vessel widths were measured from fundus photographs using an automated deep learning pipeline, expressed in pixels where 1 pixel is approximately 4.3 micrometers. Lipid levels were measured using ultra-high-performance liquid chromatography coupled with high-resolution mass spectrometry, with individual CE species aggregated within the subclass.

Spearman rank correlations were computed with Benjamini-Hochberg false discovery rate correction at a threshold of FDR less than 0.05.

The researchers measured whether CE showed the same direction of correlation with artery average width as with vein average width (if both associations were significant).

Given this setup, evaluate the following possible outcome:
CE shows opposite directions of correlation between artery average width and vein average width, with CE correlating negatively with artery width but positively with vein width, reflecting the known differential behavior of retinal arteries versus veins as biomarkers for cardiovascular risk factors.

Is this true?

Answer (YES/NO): NO